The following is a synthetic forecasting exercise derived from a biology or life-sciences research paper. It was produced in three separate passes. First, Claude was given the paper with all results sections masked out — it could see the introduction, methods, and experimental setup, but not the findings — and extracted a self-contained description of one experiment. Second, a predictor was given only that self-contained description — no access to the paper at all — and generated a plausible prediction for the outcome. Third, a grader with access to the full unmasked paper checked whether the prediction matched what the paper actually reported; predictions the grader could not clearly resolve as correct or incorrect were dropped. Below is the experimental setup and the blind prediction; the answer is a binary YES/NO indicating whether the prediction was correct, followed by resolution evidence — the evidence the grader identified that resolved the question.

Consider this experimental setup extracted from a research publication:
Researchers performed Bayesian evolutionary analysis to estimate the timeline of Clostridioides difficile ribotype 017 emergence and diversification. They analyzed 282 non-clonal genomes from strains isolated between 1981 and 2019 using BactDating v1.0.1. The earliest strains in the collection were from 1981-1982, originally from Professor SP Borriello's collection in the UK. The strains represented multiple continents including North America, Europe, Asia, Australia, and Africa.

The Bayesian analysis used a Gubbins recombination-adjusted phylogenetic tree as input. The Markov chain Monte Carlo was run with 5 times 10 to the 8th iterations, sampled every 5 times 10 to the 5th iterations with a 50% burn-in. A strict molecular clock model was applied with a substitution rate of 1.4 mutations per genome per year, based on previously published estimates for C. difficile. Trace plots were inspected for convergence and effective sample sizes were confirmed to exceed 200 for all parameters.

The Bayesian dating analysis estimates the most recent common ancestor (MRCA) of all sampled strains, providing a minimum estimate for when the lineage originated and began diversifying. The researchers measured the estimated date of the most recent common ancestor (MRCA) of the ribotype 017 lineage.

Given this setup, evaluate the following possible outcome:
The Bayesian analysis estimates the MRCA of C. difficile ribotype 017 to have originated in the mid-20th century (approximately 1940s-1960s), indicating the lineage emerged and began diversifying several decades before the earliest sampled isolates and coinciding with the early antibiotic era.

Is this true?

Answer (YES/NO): NO